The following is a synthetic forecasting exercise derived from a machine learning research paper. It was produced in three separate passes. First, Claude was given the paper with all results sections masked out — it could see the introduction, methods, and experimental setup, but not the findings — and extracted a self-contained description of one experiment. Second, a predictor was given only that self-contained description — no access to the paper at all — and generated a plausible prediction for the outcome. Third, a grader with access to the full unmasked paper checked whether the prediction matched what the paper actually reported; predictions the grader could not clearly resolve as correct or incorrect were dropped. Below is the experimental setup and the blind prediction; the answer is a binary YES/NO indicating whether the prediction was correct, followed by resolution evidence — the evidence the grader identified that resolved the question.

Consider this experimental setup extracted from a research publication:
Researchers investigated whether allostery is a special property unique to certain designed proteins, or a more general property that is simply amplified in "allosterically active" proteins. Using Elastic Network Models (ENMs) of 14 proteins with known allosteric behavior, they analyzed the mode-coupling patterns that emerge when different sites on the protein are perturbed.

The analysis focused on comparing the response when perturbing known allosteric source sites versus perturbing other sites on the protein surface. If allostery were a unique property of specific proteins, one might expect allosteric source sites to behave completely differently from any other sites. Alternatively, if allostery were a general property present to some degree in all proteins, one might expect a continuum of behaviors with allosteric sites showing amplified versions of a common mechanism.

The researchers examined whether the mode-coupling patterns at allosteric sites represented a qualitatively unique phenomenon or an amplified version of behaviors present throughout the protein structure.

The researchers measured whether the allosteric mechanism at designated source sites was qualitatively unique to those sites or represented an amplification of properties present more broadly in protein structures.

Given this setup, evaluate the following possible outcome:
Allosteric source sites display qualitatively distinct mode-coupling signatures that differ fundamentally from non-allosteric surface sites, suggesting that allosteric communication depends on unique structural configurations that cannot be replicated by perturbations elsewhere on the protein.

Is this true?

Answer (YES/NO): NO